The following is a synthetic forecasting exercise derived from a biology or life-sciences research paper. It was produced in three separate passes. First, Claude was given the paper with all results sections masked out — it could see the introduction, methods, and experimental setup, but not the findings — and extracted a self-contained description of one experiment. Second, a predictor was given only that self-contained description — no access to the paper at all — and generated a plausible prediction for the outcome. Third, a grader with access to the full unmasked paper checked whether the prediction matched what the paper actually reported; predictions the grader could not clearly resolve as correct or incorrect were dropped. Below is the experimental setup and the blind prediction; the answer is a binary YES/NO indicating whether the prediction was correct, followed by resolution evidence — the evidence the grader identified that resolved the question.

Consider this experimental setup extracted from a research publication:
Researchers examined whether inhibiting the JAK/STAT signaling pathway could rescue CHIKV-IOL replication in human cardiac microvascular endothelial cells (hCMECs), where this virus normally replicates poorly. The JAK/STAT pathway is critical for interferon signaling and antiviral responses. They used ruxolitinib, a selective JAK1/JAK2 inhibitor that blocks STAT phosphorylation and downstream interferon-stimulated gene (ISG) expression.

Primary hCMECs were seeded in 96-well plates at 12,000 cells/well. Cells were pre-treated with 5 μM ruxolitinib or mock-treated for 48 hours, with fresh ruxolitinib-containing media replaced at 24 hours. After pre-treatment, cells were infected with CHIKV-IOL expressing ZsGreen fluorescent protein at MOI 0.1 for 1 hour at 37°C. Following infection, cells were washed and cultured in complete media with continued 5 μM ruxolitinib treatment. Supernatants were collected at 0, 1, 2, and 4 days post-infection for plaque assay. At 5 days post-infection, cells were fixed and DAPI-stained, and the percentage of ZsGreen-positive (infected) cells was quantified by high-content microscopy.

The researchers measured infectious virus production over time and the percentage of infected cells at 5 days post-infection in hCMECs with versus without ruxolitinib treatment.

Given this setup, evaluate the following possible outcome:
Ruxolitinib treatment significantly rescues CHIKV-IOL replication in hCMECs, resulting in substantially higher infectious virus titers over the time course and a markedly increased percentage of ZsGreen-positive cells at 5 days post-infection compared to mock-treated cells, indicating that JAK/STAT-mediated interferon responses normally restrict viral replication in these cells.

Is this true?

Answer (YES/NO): YES